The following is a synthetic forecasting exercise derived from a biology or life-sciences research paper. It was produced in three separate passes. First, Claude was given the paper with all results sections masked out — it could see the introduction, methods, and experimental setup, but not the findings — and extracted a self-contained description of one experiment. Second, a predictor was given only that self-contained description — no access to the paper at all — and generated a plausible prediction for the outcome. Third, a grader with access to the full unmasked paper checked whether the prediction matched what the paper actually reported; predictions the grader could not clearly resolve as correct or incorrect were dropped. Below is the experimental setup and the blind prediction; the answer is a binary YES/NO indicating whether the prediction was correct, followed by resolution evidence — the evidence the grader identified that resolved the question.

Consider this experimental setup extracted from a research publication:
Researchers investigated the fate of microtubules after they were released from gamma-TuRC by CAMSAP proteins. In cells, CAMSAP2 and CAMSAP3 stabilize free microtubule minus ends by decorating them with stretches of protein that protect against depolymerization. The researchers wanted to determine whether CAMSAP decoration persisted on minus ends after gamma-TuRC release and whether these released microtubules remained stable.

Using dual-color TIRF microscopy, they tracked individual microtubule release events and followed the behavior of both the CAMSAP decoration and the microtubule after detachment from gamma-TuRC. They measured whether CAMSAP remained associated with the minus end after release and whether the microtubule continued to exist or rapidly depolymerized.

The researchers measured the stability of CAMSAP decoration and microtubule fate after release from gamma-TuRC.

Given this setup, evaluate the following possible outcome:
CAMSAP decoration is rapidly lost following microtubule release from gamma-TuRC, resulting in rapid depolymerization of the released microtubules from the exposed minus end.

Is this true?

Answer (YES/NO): NO